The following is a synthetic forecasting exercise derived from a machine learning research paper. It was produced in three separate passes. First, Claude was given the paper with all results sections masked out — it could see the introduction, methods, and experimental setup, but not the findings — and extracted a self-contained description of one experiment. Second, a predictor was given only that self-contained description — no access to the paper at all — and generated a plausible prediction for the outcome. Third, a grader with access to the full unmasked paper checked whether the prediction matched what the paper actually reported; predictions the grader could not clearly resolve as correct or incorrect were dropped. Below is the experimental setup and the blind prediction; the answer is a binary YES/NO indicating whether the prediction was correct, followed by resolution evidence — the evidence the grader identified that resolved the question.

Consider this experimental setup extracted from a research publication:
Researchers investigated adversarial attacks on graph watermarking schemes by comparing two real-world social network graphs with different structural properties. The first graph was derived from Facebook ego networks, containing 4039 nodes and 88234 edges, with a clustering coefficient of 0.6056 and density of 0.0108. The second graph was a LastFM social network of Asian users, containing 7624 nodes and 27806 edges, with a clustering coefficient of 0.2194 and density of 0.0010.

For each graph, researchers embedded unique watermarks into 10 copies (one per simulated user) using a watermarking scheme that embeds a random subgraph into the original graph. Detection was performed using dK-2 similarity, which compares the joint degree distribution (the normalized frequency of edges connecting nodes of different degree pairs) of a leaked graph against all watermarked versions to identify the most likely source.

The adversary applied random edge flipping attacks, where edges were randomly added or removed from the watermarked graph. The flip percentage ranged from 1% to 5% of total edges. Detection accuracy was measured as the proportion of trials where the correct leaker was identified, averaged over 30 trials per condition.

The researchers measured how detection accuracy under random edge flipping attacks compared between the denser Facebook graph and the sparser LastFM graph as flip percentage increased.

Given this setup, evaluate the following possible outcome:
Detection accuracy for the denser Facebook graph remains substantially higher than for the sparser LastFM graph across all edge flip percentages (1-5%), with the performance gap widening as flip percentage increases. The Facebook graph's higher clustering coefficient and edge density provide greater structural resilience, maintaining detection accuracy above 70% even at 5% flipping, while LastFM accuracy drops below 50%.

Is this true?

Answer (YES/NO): NO